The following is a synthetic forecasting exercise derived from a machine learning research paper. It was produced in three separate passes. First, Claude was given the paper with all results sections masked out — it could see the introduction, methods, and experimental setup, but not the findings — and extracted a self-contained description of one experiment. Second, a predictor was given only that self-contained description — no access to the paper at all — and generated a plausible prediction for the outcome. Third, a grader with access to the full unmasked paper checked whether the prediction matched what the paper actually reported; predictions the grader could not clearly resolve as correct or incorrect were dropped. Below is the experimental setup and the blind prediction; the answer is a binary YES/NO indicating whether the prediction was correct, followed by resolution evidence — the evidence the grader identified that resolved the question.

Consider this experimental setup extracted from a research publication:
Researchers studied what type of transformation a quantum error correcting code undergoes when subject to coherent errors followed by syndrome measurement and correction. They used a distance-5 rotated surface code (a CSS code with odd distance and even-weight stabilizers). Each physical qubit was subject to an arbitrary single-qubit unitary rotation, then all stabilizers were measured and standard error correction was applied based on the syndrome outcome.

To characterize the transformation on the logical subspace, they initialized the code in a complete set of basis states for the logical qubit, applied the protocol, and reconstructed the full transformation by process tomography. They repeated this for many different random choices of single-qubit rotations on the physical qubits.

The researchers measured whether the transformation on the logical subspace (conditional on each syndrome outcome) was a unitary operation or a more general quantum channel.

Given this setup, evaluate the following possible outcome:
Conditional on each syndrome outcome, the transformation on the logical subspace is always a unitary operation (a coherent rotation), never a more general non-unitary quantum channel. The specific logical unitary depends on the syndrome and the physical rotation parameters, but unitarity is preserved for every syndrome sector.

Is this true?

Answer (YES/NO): YES